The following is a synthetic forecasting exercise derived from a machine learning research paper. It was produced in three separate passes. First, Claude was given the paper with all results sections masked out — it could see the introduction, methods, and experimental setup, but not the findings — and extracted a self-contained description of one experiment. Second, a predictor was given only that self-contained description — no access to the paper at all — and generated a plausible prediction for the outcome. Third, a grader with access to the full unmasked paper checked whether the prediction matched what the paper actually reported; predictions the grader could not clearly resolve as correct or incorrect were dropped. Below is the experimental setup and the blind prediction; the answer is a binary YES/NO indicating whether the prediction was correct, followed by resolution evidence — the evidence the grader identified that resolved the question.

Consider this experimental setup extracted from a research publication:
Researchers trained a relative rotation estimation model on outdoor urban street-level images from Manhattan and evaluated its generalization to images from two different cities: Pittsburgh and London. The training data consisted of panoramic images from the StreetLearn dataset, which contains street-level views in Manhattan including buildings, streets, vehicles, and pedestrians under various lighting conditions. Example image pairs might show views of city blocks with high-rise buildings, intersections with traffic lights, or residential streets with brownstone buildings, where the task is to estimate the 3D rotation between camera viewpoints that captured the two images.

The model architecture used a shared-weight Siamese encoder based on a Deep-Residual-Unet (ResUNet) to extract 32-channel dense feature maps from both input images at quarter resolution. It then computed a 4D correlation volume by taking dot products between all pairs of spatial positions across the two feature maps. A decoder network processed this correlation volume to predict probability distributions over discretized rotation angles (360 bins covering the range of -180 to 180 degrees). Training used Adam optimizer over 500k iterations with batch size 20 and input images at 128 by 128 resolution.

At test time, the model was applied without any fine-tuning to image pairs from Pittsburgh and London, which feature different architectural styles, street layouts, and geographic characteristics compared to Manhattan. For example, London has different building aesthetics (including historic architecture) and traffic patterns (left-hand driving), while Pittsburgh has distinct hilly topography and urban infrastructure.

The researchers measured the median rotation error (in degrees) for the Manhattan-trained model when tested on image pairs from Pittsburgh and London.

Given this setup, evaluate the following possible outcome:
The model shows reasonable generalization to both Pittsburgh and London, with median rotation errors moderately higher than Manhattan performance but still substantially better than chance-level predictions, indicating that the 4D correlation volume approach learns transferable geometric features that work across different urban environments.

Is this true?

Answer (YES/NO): YES